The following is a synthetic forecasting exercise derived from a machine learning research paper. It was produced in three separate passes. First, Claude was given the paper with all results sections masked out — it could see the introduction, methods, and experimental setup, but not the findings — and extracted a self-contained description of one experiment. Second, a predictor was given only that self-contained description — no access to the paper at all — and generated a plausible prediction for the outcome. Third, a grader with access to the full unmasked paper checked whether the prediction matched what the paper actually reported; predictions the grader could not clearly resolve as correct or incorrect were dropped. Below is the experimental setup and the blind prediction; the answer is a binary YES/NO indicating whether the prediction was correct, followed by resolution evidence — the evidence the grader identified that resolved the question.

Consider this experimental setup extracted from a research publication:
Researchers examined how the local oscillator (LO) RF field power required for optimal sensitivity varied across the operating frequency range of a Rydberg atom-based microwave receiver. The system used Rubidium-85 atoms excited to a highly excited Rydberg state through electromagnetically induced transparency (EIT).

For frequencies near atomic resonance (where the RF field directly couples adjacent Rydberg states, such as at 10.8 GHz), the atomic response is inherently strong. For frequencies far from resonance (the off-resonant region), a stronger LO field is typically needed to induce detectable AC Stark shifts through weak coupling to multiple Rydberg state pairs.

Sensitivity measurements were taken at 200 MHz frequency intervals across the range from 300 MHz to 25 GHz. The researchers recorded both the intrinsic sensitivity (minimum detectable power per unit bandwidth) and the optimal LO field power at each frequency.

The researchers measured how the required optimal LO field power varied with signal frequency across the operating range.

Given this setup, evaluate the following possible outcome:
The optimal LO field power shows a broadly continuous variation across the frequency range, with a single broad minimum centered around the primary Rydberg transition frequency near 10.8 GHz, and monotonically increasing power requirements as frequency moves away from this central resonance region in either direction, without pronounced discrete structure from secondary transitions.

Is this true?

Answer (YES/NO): NO